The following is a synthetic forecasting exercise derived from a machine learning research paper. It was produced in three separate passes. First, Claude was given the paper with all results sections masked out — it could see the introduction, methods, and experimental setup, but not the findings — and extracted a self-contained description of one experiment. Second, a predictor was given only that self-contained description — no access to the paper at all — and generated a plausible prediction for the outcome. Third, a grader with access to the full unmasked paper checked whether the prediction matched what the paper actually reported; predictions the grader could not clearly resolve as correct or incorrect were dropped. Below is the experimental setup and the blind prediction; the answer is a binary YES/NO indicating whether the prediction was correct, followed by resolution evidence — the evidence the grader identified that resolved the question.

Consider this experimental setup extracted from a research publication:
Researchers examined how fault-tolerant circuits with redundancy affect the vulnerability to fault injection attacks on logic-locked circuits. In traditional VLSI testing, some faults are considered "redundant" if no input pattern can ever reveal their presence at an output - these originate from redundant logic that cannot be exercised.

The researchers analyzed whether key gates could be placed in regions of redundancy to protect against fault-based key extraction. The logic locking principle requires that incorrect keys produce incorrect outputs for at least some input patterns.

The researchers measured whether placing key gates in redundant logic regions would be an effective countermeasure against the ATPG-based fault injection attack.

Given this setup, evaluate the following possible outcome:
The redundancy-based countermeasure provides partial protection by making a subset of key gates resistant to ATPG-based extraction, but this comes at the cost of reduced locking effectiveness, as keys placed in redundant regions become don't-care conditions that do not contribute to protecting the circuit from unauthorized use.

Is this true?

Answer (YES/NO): NO